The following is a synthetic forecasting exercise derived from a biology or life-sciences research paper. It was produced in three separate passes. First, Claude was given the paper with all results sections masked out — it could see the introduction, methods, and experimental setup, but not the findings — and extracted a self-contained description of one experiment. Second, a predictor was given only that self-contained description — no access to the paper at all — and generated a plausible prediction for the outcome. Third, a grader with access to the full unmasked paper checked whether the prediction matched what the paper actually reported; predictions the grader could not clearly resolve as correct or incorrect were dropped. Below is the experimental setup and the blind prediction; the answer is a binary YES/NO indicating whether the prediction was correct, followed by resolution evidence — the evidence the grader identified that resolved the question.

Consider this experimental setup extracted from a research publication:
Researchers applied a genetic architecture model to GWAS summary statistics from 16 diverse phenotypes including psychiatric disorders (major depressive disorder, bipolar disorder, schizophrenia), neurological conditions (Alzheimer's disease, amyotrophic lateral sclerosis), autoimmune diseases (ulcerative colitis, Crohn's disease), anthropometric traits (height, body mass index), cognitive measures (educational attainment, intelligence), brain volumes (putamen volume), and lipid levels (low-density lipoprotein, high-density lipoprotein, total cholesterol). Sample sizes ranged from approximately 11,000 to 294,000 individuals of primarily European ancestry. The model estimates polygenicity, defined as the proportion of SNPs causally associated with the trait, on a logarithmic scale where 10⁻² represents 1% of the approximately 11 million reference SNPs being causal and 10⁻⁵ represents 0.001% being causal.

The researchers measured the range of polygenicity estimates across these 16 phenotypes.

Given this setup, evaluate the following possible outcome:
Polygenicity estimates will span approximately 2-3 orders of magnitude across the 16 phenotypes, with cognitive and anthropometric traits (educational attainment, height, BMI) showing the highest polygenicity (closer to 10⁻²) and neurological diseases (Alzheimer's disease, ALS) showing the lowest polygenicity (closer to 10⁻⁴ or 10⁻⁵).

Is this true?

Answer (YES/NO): NO